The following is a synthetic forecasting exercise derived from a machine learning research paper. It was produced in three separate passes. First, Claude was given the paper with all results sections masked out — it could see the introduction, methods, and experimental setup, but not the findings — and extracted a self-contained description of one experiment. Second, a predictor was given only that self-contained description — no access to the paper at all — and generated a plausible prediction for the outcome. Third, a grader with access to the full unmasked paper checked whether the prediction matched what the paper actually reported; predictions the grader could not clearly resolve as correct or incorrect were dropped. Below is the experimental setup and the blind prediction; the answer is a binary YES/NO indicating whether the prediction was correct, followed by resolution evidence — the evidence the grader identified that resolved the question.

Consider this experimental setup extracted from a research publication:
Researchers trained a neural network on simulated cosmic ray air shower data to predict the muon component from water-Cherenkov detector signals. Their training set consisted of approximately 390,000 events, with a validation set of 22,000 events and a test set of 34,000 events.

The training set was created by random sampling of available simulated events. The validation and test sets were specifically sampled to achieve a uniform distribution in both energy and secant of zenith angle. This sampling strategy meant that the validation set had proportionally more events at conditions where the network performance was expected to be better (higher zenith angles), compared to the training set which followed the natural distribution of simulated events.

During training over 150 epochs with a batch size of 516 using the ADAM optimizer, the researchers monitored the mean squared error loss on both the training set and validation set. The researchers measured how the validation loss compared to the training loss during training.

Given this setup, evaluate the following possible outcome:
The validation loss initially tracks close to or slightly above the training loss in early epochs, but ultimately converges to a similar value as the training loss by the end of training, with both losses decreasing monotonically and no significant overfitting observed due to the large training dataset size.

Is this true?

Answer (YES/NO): NO